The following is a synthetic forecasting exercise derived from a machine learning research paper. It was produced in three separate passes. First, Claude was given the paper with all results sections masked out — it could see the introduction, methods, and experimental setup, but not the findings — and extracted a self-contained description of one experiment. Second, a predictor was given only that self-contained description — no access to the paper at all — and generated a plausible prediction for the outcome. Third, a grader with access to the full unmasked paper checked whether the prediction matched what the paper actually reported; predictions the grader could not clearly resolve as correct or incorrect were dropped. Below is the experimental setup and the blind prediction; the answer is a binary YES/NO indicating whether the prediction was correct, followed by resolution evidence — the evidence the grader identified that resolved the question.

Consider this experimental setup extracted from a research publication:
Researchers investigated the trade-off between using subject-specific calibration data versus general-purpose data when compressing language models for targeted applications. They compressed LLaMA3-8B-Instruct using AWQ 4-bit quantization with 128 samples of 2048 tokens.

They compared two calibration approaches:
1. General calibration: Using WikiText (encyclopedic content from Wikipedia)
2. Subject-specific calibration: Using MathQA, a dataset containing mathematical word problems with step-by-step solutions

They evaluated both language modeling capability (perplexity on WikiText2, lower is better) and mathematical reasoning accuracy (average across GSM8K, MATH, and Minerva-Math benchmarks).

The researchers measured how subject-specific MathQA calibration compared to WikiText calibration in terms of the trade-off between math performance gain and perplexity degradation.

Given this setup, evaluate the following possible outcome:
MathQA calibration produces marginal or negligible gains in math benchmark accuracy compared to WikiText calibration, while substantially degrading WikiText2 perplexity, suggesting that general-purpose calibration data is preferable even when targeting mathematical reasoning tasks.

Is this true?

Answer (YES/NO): NO